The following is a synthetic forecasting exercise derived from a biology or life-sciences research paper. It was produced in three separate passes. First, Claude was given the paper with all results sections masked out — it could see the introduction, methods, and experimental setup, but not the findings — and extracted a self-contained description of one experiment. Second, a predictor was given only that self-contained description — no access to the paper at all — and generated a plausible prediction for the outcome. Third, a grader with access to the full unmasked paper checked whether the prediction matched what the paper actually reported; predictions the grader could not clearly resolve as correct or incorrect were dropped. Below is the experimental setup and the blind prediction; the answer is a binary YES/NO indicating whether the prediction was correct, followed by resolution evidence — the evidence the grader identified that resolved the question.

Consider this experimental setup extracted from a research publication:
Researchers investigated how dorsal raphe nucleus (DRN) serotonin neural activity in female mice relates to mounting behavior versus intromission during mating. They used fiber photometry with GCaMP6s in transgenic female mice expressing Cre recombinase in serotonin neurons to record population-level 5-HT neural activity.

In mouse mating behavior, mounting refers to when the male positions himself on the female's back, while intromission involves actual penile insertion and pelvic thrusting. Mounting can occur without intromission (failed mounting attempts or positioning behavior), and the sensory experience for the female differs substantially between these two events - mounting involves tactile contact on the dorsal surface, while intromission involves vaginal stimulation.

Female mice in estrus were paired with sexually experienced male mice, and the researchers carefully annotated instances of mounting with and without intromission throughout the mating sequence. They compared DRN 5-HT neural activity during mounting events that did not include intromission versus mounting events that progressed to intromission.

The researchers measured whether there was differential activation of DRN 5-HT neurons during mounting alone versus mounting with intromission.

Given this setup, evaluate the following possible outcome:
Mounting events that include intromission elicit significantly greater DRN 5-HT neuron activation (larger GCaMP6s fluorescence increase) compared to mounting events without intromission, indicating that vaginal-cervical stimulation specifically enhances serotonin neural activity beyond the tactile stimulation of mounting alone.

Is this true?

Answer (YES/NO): NO